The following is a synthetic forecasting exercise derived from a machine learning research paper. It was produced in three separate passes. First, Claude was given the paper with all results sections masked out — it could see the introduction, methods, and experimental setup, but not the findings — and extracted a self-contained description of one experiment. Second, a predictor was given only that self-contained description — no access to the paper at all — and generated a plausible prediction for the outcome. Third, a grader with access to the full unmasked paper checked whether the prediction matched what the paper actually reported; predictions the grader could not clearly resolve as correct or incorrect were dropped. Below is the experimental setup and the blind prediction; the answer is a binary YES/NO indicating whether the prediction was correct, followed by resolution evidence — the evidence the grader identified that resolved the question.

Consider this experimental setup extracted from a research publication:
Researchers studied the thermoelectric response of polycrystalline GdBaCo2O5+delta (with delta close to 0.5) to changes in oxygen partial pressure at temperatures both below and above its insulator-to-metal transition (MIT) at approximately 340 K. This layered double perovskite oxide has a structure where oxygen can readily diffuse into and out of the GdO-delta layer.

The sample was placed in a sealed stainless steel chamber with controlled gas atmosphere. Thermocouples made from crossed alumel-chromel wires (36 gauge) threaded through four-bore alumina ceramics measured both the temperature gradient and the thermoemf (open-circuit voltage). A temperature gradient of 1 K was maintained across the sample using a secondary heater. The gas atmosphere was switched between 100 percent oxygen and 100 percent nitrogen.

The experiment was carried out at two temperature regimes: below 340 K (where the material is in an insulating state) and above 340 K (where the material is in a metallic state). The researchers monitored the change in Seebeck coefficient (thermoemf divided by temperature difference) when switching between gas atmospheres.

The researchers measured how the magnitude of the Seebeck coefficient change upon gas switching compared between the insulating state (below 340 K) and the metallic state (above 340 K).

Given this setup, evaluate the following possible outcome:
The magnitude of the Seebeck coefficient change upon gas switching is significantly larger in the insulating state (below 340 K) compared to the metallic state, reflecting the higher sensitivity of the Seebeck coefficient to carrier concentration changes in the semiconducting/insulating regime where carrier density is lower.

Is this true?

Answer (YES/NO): YES